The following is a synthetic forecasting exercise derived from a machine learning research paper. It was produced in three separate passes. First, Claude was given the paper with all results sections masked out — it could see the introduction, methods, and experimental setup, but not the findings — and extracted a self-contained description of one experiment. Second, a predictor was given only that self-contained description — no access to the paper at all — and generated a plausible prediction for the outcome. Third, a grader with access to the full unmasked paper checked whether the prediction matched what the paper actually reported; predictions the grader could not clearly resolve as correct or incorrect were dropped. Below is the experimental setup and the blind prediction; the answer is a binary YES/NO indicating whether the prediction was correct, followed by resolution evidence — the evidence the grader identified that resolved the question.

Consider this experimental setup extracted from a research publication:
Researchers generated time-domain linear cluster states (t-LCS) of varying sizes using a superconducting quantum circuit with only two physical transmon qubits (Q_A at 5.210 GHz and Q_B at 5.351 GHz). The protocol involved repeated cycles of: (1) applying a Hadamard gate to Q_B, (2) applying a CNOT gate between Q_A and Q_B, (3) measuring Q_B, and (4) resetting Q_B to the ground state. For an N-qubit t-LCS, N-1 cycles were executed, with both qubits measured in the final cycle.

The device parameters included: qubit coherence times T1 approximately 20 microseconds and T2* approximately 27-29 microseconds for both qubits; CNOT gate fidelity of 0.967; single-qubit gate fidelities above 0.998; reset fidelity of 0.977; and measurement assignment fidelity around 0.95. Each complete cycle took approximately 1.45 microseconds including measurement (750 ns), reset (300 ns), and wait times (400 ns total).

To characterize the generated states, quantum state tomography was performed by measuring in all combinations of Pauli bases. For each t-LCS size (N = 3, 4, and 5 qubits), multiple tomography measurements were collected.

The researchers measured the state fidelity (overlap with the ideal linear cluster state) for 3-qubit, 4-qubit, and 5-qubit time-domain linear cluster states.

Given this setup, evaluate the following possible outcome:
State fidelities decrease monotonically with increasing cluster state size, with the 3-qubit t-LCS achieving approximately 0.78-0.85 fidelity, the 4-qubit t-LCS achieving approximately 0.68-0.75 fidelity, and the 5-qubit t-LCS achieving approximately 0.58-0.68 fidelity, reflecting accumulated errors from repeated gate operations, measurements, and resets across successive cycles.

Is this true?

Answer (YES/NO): NO